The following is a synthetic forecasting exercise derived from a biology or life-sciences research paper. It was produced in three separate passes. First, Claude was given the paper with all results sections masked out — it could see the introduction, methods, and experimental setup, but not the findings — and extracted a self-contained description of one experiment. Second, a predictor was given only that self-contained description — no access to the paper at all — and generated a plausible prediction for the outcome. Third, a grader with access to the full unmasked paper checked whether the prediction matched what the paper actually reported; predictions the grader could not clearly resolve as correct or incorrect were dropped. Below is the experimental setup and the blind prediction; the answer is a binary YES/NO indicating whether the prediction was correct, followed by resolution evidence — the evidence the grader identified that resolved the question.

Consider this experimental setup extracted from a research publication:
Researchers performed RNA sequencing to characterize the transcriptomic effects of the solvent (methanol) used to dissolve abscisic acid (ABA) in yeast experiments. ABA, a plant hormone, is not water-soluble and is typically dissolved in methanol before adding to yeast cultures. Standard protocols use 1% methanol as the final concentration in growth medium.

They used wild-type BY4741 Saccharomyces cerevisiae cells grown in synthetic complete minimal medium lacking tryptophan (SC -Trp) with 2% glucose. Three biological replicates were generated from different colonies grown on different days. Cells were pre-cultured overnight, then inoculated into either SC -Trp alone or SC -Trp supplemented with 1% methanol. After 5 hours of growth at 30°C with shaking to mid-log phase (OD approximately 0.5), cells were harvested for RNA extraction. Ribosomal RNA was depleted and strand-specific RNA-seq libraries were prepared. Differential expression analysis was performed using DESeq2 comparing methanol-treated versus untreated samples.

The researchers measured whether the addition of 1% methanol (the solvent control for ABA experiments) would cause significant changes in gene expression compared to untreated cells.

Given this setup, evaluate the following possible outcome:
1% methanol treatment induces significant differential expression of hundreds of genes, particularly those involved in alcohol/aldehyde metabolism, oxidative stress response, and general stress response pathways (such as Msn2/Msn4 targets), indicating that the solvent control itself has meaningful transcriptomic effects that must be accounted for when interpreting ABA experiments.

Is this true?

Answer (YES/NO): NO